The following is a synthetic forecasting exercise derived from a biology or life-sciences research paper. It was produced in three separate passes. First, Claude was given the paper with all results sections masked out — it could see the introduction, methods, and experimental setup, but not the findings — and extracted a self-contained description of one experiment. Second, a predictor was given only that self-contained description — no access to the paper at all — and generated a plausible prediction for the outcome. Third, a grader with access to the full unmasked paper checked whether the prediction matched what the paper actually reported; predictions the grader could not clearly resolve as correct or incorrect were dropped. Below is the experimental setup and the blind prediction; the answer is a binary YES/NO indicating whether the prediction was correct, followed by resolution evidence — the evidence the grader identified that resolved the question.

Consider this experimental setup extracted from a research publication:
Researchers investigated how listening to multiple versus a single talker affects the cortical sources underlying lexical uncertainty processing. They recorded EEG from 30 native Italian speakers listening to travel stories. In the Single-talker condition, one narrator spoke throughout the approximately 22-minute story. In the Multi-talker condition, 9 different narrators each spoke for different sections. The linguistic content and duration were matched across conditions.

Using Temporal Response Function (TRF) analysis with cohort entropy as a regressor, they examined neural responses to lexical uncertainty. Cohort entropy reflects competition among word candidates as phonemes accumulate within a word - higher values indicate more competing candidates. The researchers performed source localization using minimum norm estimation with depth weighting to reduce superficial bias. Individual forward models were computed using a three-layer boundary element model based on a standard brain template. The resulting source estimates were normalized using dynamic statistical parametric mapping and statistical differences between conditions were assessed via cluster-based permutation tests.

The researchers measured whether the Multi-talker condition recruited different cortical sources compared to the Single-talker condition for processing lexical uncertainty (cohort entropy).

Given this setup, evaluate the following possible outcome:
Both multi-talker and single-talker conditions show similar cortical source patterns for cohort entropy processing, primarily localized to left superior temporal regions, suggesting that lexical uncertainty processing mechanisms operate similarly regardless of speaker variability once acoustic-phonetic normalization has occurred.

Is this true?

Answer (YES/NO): NO